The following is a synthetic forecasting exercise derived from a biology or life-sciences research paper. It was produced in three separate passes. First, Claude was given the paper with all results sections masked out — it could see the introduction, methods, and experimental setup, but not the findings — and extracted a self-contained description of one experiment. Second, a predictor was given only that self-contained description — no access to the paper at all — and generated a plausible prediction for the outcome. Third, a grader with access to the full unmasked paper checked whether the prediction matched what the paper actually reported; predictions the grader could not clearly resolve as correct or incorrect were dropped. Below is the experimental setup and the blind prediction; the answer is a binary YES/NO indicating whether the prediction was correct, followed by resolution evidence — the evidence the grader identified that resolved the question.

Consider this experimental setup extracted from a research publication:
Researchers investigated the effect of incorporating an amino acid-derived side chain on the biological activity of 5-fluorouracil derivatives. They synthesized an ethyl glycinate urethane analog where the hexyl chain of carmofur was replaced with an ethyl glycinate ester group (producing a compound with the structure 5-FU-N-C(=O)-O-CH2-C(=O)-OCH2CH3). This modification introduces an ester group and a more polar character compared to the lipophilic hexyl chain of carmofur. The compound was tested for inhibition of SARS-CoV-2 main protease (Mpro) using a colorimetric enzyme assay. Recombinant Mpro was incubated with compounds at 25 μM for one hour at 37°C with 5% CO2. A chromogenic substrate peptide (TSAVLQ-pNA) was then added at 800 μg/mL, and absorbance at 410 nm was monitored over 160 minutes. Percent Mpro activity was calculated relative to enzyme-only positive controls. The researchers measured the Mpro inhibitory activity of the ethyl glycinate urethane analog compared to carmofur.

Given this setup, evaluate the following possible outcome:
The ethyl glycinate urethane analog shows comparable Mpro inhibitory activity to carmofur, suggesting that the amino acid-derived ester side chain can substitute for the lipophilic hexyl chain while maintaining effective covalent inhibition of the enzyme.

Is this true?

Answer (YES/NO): NO